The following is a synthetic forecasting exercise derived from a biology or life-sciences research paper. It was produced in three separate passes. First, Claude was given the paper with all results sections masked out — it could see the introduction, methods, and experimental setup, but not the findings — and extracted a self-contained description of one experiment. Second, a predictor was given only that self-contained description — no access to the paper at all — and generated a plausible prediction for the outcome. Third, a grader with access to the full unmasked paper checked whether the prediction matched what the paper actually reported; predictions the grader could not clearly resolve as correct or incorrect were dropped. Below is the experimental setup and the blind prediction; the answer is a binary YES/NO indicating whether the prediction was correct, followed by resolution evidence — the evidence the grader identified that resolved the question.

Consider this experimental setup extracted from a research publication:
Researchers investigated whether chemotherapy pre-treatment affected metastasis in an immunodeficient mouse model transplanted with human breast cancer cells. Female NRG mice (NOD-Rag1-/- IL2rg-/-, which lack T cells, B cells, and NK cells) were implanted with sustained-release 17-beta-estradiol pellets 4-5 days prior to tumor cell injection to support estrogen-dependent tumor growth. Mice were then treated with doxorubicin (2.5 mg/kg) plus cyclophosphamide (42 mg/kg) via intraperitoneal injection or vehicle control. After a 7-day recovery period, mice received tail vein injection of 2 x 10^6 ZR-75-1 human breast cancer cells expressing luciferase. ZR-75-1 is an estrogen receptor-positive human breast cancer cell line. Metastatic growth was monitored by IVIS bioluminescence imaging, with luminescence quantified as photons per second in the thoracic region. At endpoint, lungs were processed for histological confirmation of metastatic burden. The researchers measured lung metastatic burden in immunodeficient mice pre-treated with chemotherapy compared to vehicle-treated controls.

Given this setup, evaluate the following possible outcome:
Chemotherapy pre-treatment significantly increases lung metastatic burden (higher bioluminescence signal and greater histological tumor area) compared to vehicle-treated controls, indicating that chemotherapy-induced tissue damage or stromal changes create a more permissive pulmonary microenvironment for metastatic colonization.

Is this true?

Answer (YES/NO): YES